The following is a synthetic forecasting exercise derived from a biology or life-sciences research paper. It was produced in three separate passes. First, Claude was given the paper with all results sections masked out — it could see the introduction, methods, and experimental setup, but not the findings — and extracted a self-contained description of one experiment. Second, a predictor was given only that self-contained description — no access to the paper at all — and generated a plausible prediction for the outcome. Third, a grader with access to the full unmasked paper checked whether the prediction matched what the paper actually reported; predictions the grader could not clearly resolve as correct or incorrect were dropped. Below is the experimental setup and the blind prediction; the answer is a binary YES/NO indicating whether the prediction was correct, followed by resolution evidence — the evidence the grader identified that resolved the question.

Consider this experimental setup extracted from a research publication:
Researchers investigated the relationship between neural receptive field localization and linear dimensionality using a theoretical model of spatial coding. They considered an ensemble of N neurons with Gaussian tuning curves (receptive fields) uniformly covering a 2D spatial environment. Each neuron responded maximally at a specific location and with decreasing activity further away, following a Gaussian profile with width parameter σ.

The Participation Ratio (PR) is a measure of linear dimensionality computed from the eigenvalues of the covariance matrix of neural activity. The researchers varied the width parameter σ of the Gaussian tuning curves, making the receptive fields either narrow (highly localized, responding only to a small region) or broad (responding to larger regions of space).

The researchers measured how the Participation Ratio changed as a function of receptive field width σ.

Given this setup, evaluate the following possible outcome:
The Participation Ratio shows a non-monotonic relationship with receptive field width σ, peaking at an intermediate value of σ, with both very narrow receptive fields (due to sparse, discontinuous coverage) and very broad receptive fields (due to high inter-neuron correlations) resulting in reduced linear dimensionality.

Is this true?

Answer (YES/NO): NO